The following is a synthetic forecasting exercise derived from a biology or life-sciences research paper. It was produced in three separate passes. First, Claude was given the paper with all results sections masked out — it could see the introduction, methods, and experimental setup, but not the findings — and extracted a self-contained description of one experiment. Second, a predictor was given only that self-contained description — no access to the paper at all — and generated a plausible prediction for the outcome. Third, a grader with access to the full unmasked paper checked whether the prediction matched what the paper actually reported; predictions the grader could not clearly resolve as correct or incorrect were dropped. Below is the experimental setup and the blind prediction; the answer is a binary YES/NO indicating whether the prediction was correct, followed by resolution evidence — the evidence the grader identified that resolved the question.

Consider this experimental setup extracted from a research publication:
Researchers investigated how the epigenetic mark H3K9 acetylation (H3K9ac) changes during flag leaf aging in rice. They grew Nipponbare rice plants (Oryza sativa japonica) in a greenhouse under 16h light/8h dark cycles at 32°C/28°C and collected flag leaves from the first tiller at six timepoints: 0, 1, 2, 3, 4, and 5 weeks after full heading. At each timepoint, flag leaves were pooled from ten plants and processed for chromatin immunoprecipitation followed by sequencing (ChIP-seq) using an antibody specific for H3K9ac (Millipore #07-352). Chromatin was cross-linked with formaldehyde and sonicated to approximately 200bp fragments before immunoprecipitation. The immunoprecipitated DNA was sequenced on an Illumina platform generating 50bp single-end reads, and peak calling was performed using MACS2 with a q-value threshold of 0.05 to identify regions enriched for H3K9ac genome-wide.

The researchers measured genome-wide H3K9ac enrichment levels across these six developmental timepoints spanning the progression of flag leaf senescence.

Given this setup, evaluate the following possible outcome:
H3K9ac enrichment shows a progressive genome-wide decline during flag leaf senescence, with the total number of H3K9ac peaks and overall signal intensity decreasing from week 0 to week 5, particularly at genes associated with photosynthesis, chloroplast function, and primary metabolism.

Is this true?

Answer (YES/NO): NO